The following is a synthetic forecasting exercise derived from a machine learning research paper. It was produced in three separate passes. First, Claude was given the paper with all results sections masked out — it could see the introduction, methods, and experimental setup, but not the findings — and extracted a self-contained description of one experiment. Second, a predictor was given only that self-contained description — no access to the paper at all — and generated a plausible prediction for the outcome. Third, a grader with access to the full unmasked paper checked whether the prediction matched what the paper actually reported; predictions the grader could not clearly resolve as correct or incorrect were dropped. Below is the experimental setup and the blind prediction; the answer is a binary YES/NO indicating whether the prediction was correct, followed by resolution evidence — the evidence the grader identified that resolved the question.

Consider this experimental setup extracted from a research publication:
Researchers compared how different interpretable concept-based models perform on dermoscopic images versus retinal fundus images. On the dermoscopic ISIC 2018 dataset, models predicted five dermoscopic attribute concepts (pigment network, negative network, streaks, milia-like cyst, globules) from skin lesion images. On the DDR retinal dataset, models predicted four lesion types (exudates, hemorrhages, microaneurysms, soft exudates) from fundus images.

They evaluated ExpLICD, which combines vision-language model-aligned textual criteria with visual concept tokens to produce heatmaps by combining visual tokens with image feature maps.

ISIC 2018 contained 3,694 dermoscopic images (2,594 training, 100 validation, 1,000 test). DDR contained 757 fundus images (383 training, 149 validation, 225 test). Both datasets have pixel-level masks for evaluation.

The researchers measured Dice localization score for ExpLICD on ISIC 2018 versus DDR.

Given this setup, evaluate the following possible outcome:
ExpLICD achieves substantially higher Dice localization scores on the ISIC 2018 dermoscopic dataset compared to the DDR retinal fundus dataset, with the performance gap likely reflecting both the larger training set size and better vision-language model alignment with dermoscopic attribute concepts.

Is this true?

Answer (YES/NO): YES